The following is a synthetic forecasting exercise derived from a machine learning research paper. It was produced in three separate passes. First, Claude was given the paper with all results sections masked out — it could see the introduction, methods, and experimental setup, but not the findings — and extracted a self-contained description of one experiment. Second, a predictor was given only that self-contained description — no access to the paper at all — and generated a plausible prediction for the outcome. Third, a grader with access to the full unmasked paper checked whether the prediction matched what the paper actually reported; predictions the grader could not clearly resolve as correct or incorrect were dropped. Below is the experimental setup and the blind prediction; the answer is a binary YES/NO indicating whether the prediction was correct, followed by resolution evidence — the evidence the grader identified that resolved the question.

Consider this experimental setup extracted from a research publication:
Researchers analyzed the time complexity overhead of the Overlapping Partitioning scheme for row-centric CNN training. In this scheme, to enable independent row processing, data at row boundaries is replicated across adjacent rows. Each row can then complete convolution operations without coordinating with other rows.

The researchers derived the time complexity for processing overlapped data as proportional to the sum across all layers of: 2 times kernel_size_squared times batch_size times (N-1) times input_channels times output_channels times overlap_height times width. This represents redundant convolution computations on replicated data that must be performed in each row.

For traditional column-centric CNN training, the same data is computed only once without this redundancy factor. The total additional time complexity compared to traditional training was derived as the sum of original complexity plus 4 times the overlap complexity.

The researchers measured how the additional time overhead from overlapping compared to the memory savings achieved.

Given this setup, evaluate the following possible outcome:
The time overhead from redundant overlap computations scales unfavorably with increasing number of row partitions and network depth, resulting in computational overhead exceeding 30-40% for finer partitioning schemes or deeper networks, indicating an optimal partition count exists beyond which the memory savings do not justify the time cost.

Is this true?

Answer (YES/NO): NO